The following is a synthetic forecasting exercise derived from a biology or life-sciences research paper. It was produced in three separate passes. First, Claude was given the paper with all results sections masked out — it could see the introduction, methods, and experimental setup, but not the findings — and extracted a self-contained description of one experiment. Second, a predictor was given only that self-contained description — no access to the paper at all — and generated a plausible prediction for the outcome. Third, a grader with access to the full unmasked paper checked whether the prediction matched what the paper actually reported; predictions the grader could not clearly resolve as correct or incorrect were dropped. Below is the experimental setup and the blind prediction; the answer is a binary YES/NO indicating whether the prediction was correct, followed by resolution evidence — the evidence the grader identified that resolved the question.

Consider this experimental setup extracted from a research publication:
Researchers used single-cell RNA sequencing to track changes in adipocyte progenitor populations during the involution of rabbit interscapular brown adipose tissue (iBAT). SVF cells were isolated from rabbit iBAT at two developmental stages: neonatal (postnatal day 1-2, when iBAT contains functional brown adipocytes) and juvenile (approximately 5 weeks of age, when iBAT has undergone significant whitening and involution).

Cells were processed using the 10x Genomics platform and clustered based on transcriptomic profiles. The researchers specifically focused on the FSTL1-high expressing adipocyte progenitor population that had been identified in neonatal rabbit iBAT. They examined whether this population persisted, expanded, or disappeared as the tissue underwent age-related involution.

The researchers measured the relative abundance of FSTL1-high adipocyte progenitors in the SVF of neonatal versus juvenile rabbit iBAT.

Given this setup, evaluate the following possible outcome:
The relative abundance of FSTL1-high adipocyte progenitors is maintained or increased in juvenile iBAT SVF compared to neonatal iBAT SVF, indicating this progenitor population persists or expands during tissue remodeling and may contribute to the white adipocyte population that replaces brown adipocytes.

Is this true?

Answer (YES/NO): NO